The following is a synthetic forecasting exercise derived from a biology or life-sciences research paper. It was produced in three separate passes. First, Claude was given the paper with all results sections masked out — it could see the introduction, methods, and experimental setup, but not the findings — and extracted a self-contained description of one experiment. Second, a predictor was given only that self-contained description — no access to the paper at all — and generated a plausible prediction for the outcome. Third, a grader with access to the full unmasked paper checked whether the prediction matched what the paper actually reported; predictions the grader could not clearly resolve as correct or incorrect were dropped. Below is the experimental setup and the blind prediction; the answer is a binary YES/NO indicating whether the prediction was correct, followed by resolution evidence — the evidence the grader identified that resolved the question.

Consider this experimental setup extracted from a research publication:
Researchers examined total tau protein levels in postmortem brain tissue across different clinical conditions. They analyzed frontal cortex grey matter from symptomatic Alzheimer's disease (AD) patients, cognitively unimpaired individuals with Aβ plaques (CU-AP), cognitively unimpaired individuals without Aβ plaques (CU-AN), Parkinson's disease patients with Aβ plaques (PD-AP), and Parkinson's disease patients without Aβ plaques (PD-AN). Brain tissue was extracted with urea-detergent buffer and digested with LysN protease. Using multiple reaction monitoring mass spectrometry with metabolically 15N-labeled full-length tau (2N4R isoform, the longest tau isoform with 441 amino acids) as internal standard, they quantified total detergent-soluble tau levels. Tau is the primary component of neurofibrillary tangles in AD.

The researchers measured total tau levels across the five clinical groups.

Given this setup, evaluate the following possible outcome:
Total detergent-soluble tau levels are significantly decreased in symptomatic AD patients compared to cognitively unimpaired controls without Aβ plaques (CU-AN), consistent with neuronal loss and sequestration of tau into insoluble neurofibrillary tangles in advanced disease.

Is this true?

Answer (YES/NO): NO